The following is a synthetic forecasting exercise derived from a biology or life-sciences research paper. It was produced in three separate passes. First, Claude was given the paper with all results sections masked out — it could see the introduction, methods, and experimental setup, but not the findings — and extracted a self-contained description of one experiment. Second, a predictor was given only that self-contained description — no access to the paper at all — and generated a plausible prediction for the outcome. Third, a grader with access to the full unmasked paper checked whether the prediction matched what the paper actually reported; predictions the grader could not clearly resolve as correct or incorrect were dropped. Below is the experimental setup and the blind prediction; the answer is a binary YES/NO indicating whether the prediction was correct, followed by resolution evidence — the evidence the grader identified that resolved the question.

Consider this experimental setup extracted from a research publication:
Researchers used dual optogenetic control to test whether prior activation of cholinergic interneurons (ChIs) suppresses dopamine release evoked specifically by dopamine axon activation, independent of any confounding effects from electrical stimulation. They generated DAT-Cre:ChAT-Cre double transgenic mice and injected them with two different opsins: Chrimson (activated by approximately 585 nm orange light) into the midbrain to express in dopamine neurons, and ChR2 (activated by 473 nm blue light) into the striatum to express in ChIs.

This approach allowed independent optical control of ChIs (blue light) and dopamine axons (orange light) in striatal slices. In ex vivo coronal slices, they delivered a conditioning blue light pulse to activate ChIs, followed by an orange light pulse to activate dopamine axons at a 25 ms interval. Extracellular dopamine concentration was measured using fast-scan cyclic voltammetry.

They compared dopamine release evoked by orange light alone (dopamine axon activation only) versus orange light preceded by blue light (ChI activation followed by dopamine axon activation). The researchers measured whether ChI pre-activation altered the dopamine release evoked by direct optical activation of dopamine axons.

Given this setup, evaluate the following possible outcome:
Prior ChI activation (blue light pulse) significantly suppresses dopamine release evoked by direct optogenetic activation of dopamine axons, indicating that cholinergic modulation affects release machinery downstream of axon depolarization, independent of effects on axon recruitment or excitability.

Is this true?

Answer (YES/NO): NO